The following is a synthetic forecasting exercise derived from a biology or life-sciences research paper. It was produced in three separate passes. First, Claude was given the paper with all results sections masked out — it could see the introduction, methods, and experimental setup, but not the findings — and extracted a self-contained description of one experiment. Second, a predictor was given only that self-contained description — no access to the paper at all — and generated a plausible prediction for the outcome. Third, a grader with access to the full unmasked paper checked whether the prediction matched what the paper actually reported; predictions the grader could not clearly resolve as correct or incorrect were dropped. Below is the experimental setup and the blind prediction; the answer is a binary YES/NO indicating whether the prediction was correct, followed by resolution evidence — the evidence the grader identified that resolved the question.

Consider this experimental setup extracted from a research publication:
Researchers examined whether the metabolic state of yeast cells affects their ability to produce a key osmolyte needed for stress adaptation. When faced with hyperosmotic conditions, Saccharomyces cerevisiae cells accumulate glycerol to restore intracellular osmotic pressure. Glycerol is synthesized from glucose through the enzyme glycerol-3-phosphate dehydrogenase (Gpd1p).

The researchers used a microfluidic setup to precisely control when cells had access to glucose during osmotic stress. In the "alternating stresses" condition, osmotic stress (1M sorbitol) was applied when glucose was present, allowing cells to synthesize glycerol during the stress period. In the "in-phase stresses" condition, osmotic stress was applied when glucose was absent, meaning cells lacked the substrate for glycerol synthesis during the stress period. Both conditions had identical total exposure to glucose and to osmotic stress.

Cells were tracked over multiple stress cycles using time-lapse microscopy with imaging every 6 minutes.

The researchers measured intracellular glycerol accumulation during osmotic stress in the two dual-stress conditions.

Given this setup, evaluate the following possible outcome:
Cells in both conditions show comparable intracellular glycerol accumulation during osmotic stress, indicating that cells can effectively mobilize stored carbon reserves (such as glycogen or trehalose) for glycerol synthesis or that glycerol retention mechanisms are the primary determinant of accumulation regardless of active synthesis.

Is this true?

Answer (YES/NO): NO